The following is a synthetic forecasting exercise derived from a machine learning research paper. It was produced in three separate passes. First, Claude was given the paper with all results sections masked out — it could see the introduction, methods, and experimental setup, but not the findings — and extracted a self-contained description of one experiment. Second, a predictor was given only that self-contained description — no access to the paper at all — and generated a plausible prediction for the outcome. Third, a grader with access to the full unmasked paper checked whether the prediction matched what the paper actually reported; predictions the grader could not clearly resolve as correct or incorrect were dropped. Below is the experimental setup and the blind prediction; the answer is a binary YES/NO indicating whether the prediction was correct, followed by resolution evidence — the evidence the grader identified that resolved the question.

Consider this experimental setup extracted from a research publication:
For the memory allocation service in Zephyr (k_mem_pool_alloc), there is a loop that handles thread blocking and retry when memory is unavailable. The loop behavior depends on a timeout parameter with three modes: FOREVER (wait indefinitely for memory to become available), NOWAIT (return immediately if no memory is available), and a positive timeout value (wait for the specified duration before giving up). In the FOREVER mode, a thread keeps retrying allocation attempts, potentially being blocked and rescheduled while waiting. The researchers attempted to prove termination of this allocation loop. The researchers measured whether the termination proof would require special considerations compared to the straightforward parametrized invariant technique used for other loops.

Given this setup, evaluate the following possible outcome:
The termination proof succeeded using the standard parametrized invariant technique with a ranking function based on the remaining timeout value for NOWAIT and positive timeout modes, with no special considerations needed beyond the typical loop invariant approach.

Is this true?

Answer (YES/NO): NO